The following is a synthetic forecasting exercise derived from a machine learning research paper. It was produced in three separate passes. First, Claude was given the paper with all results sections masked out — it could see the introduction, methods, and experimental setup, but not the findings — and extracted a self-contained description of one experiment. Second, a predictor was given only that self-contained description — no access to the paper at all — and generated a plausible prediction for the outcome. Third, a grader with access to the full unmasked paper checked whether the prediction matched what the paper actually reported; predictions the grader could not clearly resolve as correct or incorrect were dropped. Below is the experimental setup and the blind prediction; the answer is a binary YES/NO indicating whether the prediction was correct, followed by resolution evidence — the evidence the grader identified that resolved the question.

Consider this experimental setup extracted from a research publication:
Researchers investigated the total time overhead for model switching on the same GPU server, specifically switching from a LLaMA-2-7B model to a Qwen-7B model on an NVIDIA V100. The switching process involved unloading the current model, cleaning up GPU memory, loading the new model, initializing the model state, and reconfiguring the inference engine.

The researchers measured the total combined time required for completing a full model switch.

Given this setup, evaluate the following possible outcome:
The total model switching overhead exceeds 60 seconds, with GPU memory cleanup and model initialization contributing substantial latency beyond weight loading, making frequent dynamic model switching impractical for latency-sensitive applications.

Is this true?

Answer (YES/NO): NO